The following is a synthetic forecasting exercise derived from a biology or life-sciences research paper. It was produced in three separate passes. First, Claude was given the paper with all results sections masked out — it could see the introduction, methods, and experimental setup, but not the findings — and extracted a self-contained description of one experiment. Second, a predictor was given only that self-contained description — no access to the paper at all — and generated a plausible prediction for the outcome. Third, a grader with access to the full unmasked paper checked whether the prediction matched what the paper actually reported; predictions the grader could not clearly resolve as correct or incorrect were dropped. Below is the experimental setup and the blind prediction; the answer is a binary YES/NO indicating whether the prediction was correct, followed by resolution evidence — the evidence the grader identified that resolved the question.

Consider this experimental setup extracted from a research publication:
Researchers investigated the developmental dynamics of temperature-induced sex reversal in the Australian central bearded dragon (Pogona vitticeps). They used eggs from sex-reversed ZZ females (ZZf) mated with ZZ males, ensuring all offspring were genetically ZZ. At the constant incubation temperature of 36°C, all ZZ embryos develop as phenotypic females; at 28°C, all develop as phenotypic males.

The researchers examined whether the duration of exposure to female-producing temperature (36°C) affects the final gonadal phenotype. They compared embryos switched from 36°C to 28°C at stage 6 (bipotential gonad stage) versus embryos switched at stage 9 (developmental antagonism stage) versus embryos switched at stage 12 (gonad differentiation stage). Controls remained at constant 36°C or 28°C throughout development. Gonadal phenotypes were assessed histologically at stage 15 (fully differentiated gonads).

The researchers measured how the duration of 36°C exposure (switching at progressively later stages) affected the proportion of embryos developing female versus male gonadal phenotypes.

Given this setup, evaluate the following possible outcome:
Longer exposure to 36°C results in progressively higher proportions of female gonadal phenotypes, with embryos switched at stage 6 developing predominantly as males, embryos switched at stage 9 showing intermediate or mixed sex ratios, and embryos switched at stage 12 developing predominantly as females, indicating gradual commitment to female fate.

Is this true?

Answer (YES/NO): NO